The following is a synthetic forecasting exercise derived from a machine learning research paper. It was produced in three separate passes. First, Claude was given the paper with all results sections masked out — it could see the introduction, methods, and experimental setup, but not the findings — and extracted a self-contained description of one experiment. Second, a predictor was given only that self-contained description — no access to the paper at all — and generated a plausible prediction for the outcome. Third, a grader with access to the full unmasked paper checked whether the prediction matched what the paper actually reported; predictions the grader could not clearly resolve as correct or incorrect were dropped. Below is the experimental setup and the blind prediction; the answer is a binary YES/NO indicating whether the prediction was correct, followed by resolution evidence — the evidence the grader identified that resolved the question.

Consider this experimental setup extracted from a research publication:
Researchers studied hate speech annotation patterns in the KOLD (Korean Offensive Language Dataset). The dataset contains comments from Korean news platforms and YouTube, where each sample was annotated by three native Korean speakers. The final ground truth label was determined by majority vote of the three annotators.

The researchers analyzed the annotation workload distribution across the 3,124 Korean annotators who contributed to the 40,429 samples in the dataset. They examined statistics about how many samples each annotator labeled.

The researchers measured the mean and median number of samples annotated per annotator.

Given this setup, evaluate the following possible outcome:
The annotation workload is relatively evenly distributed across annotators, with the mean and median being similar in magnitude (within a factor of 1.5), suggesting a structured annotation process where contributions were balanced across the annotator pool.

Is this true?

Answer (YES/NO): NO